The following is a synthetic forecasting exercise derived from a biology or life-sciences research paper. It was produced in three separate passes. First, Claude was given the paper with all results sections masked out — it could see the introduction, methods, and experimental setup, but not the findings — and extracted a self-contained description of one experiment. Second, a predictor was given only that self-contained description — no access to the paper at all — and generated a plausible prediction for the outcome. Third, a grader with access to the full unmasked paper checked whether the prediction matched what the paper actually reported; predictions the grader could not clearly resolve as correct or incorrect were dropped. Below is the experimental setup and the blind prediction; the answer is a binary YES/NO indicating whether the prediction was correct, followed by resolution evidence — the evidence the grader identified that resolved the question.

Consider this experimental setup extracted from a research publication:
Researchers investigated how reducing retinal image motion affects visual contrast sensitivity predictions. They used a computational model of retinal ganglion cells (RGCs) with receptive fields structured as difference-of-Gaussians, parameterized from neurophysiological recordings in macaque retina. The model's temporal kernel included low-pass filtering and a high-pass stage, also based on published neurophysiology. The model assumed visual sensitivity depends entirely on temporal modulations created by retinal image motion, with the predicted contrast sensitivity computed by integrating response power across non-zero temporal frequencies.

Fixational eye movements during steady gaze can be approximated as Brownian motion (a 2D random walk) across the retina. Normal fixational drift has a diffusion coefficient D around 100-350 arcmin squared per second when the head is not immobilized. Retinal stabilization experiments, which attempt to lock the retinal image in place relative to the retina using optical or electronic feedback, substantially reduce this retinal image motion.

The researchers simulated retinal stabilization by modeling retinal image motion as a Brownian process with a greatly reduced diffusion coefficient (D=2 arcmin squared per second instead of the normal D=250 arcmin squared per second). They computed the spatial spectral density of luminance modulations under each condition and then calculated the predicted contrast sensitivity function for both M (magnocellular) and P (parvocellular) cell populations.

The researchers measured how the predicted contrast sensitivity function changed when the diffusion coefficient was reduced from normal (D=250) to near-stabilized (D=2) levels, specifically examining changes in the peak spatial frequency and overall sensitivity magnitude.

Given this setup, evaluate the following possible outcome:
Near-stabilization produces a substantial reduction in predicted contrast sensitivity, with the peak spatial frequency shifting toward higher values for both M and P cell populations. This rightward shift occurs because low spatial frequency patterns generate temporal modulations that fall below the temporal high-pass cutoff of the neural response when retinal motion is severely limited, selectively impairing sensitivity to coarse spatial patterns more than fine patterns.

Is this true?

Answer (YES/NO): YES